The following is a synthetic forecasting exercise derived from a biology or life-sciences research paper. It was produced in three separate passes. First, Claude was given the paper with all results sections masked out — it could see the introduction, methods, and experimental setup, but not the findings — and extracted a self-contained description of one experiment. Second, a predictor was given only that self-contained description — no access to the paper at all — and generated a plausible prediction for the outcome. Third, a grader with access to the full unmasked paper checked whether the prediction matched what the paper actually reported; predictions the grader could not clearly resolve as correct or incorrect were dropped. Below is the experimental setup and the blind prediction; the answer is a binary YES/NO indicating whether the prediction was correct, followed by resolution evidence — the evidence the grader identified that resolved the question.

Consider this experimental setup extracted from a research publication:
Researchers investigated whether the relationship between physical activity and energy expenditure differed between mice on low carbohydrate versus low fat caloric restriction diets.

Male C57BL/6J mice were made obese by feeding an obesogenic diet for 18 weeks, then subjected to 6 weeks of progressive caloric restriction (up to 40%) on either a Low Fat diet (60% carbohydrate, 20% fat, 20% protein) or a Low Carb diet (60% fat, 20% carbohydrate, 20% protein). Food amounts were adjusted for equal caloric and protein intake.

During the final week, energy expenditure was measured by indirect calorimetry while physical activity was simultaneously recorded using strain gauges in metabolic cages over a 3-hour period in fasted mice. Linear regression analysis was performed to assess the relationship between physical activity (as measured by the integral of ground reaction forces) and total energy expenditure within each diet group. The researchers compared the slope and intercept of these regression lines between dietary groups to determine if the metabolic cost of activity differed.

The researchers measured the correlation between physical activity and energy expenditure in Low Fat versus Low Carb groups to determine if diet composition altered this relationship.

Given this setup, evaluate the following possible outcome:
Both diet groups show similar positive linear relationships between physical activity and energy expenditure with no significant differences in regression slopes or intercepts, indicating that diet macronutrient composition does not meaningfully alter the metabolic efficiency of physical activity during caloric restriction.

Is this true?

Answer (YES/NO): YES